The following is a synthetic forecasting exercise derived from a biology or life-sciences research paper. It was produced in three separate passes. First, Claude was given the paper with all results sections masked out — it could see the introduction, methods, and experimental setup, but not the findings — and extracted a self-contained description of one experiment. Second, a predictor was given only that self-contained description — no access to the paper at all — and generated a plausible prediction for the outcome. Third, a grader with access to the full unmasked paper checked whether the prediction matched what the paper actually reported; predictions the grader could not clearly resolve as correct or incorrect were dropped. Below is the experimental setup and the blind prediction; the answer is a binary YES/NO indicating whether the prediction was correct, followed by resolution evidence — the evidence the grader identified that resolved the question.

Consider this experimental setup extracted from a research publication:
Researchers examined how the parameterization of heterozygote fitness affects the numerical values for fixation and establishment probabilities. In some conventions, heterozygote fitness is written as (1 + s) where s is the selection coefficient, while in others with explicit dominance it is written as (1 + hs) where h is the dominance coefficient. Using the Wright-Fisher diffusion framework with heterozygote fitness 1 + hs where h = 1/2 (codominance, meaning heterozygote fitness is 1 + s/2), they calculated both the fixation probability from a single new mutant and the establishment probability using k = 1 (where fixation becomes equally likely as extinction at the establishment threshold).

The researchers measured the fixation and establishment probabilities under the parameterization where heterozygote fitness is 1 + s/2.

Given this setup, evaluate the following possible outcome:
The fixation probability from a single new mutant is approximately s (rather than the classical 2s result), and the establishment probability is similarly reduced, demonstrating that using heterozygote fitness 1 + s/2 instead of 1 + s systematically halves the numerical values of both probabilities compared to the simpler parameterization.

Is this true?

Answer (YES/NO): YES